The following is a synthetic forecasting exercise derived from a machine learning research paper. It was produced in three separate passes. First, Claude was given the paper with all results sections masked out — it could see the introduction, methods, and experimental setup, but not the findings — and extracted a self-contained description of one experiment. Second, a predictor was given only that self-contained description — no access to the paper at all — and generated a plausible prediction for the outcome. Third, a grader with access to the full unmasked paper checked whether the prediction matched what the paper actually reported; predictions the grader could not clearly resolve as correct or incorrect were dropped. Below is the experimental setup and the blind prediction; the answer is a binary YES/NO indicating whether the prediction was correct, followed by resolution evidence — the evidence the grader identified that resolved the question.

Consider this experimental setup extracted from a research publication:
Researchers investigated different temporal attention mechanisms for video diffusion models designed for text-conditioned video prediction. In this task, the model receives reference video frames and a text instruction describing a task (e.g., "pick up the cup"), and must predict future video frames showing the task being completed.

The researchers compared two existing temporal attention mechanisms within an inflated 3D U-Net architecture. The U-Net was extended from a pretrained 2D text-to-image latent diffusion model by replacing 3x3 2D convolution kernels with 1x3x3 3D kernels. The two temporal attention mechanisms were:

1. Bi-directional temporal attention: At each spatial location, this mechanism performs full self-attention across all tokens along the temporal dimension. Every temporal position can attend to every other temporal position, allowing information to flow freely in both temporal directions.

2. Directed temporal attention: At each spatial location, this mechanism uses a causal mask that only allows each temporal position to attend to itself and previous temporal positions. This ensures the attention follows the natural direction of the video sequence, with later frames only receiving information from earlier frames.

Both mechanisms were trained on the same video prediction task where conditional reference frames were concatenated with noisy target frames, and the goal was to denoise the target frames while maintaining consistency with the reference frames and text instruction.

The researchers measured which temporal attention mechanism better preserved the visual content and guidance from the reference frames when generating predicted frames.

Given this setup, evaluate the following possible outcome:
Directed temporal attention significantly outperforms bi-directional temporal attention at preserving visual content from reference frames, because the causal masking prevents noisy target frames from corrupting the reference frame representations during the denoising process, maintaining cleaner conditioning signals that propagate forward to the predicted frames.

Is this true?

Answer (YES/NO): YES